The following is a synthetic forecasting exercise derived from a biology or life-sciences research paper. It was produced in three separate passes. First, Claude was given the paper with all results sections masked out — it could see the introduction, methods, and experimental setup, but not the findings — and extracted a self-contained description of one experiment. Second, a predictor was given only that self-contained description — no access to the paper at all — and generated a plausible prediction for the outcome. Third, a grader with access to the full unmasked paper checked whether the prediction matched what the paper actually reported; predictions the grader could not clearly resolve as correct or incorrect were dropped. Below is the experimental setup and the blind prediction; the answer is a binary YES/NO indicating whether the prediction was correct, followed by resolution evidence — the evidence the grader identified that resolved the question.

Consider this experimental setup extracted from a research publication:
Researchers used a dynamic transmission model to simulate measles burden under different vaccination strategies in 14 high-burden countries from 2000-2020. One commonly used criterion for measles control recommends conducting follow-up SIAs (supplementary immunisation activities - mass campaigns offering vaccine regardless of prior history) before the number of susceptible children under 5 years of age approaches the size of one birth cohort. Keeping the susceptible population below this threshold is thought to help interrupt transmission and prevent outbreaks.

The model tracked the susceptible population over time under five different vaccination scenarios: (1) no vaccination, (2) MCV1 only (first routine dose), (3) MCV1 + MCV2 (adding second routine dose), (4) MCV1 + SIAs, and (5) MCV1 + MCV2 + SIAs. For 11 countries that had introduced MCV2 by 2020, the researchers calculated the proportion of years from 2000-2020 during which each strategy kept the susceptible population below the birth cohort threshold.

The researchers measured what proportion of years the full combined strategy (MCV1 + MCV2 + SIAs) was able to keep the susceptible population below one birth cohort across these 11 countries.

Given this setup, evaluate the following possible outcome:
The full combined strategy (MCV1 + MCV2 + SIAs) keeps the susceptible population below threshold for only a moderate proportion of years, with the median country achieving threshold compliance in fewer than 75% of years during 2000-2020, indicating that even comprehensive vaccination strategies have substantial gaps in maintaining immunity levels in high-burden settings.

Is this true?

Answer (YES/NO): NO